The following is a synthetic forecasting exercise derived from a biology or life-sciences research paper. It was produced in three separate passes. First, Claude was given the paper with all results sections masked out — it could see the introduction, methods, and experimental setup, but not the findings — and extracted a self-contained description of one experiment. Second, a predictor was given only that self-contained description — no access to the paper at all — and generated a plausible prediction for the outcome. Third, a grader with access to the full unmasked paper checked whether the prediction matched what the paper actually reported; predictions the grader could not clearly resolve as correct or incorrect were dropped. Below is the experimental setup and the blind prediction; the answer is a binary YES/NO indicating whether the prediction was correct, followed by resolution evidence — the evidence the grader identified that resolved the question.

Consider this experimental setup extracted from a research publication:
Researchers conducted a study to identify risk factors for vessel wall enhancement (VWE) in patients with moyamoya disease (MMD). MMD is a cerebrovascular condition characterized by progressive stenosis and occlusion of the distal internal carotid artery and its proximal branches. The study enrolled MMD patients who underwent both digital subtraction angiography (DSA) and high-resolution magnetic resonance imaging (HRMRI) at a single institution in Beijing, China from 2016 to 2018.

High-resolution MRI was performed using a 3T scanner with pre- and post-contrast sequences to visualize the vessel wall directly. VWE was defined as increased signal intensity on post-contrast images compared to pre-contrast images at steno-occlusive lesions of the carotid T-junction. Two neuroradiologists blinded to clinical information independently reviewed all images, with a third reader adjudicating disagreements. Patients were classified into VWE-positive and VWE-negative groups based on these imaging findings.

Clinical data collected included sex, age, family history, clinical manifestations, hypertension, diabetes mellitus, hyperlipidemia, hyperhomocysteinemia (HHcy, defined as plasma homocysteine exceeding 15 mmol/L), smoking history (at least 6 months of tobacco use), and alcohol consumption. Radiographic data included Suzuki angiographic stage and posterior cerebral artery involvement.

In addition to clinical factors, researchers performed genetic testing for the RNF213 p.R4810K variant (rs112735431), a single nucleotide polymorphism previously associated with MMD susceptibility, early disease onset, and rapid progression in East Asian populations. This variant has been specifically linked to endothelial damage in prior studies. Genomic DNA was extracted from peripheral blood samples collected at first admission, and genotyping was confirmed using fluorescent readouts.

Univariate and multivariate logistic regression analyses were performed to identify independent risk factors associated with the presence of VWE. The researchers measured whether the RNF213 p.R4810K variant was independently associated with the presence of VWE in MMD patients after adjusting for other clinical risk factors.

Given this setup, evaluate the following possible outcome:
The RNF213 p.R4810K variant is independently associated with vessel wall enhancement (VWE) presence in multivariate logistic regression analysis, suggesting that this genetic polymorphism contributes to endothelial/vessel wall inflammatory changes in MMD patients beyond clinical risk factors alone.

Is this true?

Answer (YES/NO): YES